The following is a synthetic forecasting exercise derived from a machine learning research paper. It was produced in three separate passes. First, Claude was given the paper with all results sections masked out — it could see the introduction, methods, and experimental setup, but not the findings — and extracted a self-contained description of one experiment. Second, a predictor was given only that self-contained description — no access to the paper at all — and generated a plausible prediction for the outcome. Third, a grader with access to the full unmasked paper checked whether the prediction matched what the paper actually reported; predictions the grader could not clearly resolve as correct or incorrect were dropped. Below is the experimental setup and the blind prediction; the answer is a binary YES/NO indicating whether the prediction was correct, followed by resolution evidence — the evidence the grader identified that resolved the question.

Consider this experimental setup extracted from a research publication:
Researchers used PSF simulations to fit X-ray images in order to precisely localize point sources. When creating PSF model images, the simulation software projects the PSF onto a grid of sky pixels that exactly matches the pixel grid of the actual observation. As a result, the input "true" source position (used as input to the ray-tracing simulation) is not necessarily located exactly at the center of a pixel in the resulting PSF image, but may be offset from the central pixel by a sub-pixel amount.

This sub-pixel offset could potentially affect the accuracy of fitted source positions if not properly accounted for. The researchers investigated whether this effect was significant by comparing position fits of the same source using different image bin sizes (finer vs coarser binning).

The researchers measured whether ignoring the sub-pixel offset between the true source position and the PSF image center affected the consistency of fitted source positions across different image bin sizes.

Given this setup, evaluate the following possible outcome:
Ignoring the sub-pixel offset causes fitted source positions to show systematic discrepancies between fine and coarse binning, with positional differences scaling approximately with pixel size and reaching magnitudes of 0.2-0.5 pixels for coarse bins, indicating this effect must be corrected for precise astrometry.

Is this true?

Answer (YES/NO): NO